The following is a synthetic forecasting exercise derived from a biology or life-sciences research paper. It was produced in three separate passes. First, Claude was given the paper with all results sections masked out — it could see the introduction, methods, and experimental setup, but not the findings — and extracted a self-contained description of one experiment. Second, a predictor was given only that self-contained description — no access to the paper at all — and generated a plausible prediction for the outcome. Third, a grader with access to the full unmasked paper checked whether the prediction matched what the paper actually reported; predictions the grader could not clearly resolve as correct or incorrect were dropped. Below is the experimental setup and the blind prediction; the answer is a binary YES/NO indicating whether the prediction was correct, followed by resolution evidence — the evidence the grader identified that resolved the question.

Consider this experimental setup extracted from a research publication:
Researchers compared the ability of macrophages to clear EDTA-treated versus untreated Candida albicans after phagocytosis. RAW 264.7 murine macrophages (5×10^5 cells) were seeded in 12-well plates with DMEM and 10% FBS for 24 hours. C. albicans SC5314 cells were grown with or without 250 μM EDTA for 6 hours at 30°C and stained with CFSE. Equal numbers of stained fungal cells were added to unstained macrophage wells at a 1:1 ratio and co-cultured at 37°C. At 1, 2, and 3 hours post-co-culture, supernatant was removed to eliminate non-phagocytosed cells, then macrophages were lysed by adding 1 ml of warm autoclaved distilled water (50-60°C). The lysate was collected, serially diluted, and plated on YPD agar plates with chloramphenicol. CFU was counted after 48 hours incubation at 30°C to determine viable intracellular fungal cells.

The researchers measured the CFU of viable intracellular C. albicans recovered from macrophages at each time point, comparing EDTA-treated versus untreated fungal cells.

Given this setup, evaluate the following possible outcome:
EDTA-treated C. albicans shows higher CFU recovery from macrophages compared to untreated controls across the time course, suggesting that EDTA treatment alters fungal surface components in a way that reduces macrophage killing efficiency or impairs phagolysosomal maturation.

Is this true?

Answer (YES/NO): NO